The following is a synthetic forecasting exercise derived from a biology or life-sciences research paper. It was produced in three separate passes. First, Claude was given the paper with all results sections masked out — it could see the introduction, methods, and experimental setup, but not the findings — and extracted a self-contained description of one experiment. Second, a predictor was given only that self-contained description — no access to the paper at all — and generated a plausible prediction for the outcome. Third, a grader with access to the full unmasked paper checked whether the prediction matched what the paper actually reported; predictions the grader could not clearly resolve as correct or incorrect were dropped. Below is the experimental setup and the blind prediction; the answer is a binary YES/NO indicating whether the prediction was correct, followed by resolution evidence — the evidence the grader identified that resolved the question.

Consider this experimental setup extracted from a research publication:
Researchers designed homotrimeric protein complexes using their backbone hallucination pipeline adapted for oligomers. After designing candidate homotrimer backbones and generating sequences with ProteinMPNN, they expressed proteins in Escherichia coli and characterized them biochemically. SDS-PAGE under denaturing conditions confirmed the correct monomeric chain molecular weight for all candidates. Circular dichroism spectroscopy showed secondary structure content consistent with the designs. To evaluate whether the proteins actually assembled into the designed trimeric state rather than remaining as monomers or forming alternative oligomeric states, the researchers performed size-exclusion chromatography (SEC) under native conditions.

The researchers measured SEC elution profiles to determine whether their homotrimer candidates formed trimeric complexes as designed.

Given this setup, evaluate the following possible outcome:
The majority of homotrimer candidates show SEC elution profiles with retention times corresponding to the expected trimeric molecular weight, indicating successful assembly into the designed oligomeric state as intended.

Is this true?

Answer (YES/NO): NO